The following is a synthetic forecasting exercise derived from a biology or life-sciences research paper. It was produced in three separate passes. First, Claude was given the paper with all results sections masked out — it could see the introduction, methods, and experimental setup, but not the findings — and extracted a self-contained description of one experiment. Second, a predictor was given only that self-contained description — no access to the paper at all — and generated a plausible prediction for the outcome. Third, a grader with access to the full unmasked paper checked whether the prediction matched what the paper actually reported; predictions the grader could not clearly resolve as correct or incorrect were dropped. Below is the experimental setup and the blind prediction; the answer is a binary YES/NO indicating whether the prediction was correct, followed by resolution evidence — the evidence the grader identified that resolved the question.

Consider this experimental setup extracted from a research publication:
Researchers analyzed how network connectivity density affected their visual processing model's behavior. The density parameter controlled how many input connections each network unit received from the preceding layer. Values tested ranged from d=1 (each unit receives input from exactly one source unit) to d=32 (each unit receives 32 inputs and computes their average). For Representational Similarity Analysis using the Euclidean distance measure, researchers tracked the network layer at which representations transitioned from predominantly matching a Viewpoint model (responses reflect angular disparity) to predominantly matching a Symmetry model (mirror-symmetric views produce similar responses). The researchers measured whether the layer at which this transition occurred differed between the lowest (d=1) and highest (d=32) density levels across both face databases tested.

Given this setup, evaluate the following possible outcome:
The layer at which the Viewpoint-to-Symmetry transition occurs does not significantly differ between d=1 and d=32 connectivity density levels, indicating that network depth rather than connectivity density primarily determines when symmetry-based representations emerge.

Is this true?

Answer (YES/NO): NO